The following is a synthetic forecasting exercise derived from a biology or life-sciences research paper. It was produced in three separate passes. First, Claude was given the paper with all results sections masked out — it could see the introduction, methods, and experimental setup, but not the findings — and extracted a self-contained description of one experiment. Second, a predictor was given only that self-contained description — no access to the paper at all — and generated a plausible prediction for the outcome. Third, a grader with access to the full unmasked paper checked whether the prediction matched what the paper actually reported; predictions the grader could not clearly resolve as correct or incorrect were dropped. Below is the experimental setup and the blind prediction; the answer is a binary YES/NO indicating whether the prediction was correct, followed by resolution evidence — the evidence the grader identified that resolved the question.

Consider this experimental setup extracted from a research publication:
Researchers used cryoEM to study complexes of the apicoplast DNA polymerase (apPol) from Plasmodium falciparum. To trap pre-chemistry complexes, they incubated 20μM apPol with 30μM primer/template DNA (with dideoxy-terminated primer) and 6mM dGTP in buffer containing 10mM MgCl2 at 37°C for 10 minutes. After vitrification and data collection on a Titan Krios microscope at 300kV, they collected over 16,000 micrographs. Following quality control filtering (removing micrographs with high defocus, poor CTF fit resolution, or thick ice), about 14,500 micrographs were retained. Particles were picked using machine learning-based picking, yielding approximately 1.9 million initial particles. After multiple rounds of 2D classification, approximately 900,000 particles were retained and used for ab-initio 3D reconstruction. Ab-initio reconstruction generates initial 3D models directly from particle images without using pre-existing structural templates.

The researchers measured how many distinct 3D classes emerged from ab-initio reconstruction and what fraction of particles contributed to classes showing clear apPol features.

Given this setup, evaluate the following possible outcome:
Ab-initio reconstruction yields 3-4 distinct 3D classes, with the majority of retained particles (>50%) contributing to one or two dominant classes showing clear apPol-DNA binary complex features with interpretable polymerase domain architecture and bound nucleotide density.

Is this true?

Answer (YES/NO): NO